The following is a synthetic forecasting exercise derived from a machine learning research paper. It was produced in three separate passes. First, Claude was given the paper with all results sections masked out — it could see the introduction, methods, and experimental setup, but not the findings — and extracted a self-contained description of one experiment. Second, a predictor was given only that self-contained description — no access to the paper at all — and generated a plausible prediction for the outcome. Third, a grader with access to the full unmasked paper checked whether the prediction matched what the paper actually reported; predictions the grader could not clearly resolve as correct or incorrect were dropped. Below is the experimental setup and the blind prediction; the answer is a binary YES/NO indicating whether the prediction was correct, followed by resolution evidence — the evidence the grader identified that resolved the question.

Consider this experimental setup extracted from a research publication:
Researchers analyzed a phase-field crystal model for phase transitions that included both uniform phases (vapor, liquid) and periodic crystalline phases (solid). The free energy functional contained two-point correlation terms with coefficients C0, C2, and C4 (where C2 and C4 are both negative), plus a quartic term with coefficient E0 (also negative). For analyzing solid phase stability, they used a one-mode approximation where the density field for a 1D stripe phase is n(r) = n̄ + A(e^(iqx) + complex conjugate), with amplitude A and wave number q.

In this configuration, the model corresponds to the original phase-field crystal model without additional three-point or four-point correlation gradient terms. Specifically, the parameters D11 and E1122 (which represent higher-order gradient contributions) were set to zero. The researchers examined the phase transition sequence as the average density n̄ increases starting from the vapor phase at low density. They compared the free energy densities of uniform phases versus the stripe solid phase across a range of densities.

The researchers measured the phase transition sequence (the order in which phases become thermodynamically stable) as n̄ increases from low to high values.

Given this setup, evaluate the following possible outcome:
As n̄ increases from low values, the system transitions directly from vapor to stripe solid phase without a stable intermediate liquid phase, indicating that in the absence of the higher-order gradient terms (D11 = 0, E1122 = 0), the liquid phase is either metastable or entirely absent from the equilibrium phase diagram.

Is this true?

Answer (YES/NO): NO